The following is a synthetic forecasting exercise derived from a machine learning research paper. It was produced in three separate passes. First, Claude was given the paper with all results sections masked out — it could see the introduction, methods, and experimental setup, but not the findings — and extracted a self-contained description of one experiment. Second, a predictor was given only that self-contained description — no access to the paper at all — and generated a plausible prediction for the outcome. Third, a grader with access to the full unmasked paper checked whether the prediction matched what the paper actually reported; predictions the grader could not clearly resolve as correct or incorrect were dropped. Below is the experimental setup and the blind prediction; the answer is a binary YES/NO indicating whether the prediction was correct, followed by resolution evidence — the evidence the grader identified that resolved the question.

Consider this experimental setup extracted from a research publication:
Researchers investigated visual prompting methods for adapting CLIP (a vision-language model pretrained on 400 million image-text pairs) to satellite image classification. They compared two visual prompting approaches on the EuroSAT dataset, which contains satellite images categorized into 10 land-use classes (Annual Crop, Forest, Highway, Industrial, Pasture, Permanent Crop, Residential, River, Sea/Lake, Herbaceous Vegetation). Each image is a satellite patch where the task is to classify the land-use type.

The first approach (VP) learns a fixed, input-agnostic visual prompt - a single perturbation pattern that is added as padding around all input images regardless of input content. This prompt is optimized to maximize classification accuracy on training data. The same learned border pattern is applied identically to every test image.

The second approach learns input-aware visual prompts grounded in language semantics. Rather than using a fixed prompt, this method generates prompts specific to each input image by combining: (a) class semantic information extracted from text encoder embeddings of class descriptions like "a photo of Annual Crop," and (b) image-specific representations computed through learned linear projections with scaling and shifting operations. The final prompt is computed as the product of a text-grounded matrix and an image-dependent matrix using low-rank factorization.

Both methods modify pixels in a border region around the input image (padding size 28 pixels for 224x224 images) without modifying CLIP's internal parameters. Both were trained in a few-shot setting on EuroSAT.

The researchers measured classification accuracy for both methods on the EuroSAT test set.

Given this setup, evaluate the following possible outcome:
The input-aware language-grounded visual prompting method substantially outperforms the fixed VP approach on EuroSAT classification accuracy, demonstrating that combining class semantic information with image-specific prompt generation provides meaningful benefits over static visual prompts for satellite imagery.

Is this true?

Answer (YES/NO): NO